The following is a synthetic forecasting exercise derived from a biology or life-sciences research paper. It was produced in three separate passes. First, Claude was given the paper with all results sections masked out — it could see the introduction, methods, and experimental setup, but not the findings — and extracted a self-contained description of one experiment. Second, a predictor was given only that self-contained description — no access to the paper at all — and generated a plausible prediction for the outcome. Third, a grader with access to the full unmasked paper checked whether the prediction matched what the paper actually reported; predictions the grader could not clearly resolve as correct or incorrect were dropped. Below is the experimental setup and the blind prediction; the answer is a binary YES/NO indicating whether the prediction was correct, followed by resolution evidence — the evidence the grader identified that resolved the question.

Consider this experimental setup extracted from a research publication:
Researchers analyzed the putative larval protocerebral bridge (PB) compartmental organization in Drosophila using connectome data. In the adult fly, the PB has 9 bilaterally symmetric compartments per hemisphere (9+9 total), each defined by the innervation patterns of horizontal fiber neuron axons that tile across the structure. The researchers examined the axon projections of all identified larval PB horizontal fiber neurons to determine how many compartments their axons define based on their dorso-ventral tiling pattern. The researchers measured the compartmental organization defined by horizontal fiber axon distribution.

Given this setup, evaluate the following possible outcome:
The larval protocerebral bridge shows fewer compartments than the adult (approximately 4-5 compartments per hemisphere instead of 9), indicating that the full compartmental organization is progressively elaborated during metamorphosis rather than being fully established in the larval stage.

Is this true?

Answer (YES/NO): NO